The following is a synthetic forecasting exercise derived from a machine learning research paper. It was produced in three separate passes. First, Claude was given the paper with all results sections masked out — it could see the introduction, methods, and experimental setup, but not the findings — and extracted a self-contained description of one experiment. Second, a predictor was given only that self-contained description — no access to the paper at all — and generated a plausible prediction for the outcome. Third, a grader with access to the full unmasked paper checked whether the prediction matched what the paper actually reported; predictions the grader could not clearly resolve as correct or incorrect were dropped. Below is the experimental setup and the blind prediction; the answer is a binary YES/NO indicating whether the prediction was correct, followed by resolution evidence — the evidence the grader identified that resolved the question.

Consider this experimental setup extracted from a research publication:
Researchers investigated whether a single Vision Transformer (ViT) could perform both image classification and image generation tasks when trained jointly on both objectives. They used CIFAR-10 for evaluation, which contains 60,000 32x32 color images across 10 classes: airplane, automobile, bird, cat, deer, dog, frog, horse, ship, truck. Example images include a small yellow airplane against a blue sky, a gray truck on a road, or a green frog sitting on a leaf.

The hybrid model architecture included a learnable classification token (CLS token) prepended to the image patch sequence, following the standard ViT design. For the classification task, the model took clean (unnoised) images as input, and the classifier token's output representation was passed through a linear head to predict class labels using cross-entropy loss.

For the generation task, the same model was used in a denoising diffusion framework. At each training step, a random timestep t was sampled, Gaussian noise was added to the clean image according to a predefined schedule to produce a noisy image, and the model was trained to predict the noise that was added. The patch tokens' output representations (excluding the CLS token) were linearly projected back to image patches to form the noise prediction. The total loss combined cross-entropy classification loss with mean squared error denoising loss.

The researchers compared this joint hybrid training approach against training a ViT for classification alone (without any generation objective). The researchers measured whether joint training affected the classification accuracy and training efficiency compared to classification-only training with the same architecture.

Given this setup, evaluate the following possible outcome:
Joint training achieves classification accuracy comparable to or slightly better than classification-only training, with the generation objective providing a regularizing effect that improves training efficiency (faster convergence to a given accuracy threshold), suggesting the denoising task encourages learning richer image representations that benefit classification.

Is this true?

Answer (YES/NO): NO